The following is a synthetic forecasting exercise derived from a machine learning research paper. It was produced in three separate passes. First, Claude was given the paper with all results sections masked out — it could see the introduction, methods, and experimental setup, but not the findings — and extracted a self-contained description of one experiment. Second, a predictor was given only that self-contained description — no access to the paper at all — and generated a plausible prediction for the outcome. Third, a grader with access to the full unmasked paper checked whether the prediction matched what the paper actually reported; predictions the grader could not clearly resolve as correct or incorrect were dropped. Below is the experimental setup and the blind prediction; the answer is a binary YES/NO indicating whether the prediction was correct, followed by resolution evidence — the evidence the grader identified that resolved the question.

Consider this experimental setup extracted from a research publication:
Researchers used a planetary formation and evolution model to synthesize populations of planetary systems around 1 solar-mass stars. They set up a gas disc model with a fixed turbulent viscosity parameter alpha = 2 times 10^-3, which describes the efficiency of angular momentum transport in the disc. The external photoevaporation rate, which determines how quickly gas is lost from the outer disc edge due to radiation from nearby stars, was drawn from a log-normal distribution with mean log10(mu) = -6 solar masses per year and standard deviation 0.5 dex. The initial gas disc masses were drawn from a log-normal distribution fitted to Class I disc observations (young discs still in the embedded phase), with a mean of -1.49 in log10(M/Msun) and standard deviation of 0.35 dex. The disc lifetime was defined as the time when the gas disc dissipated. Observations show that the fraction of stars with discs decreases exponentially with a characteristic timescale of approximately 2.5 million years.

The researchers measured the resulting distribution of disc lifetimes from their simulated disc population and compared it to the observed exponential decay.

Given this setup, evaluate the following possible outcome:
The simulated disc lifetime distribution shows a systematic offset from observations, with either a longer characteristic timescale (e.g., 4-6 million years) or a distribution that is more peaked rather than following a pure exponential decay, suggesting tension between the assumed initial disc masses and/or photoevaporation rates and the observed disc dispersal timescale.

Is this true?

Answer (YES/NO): NO